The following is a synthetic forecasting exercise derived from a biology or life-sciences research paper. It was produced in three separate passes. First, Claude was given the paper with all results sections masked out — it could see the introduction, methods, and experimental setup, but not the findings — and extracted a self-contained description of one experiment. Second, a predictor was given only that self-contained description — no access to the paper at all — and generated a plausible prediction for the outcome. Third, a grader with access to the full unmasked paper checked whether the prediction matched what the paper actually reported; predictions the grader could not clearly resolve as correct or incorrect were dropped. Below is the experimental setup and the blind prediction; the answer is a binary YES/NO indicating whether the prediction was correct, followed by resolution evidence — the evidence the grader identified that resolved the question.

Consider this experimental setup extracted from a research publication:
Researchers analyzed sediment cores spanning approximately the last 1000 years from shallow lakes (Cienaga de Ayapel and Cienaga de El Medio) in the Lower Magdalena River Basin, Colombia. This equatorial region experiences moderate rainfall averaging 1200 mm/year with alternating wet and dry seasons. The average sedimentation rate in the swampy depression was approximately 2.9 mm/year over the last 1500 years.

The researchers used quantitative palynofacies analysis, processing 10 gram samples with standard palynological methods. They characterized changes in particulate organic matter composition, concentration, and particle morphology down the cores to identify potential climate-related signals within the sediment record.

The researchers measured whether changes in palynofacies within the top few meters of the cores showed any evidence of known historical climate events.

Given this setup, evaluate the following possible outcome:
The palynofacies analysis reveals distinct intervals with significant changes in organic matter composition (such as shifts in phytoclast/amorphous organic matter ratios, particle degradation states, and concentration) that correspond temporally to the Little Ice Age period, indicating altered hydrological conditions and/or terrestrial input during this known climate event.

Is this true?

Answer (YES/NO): YES